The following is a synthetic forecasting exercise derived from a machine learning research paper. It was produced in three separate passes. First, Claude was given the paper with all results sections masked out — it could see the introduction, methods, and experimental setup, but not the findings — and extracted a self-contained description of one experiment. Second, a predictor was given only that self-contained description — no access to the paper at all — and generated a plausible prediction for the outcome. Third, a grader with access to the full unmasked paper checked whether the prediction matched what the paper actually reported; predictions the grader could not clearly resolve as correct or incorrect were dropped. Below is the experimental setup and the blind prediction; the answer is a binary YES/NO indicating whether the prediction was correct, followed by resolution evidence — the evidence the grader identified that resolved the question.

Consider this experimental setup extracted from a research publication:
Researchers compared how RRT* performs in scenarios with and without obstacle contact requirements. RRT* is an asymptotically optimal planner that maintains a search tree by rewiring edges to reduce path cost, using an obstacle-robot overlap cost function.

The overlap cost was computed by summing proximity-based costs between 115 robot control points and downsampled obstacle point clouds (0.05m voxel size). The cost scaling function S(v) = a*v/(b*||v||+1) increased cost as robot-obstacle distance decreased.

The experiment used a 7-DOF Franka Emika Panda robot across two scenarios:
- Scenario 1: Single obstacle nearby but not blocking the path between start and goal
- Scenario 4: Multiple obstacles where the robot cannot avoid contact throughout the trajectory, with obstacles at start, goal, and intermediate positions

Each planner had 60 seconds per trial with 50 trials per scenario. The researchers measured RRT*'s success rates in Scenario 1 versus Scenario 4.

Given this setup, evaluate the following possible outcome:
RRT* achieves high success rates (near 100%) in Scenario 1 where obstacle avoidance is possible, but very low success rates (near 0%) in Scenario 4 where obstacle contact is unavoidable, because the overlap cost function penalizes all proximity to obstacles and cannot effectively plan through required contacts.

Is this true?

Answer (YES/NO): NO